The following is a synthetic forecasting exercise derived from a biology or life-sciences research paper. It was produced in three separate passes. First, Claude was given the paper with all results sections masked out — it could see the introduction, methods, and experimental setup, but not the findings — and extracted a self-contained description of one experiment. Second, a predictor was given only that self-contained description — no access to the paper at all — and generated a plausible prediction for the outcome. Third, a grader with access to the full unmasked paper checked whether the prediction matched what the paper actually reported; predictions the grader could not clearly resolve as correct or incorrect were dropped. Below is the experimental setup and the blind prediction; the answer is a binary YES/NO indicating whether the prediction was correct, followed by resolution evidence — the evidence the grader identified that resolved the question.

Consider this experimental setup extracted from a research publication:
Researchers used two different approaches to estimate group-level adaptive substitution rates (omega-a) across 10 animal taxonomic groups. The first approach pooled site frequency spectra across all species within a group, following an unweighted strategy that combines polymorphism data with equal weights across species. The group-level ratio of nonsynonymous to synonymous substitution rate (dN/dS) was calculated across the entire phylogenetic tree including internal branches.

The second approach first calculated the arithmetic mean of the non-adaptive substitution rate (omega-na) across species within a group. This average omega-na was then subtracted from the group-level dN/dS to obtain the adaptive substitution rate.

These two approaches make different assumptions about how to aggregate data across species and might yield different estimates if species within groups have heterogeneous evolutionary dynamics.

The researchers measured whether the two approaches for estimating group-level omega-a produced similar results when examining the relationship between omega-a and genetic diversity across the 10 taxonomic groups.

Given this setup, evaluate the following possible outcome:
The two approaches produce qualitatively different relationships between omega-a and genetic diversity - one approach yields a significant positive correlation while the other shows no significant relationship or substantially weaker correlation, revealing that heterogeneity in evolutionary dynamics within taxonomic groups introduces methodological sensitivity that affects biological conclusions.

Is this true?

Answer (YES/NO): NO